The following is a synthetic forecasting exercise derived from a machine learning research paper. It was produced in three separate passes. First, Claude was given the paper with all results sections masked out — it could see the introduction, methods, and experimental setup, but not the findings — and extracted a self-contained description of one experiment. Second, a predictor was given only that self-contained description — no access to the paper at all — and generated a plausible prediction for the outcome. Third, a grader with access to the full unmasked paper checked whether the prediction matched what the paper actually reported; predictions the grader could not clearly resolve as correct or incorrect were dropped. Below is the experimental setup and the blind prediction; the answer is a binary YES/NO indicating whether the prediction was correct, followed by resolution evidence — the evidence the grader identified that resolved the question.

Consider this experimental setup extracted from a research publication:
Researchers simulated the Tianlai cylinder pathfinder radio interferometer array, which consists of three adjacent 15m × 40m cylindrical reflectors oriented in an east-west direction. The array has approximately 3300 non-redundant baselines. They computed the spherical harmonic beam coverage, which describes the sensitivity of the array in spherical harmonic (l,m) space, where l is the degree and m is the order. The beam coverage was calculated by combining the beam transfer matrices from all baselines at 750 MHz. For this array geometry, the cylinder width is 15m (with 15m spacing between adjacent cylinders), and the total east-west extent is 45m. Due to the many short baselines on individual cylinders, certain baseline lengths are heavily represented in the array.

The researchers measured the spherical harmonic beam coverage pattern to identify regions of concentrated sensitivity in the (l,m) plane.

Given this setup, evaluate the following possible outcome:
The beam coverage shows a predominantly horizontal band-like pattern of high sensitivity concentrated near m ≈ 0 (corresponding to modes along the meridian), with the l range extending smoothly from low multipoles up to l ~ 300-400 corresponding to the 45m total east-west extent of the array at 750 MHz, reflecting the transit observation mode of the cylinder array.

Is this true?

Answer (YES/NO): NO